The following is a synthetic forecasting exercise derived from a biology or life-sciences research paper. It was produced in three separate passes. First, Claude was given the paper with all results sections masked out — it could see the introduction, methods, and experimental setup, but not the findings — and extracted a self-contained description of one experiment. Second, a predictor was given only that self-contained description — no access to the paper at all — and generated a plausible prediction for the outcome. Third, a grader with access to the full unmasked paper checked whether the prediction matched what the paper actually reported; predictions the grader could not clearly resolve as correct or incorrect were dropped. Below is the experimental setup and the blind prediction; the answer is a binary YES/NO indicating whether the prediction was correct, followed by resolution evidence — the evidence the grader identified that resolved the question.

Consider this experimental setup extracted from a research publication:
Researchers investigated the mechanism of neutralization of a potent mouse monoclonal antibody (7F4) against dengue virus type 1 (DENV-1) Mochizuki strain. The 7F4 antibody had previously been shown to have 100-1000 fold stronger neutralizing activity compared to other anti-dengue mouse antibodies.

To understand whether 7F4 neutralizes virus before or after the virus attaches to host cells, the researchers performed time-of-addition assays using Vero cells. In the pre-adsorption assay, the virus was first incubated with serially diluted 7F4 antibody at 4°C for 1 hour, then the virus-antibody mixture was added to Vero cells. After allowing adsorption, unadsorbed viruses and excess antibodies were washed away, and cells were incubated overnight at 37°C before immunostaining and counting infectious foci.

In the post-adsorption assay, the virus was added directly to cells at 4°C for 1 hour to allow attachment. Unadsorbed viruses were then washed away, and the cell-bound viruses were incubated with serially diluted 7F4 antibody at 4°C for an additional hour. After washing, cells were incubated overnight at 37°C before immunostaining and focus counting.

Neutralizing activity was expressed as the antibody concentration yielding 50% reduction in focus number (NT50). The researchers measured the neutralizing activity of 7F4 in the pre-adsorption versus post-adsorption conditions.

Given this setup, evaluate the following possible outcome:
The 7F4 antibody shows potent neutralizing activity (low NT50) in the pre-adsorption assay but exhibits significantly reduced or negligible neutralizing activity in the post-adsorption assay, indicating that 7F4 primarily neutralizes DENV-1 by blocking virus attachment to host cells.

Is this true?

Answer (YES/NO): NO